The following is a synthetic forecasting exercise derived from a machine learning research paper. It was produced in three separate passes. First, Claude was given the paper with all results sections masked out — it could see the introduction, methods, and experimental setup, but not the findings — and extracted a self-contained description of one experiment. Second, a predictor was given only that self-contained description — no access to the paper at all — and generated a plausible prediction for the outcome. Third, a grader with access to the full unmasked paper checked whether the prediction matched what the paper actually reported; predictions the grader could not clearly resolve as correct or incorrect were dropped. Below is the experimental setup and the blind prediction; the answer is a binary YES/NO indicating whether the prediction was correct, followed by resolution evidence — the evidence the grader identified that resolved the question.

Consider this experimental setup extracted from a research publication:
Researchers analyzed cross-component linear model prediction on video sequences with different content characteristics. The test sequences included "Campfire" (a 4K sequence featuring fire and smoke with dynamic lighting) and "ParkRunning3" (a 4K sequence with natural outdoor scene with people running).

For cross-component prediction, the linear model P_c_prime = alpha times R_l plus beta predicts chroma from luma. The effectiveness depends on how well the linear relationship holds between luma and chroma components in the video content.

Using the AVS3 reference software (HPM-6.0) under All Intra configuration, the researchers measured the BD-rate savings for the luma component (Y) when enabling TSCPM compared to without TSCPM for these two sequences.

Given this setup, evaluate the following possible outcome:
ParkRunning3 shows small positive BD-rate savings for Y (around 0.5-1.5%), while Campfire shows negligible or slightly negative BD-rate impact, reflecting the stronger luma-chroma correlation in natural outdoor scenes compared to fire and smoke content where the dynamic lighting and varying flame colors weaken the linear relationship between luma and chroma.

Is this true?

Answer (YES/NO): NO